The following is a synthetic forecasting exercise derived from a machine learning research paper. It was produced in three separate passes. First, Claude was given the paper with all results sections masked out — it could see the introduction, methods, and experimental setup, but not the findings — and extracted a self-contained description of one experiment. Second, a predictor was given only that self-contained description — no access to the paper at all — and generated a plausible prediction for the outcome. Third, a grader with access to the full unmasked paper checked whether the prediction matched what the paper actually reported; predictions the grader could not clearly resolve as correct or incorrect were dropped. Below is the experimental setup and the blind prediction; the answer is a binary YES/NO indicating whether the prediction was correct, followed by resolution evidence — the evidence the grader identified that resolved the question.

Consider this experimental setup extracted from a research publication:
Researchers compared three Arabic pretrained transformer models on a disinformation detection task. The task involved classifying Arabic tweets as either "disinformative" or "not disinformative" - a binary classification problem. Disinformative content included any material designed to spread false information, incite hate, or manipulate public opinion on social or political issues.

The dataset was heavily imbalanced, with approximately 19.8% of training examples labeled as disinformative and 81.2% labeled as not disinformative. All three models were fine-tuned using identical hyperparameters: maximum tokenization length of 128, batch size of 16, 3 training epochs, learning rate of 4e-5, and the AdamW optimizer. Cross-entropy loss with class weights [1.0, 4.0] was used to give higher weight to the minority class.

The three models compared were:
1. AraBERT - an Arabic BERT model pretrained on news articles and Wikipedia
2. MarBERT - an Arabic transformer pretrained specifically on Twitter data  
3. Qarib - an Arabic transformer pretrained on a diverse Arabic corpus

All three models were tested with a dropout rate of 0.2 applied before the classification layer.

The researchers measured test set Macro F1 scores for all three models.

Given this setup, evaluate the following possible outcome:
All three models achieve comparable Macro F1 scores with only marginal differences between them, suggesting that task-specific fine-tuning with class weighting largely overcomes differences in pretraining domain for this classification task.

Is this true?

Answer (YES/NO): NO